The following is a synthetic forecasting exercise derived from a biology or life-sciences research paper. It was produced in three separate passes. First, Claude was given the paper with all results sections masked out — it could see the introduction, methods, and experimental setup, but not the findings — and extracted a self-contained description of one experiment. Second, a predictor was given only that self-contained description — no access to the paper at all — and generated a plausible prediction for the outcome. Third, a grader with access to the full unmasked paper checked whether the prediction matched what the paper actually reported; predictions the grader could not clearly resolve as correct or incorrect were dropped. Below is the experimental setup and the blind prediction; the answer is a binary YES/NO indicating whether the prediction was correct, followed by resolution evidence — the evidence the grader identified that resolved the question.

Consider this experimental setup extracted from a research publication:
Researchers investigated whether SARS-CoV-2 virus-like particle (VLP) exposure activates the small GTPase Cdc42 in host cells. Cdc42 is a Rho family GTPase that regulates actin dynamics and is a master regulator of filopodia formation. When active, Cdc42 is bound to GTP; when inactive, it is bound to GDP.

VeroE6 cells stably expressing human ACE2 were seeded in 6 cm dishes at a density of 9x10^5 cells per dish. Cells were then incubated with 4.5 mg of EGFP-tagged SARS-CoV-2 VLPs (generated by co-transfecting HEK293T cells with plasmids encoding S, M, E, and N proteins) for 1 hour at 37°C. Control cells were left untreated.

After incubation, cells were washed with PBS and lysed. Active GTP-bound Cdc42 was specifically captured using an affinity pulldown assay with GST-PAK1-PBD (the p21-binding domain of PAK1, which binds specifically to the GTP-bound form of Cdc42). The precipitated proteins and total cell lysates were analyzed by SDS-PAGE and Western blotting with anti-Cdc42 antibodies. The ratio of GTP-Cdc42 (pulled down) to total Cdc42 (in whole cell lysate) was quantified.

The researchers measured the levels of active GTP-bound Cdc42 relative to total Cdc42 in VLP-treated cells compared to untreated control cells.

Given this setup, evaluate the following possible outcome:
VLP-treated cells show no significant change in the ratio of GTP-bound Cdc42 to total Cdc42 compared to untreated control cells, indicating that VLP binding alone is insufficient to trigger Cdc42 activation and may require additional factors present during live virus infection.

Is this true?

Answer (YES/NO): NO